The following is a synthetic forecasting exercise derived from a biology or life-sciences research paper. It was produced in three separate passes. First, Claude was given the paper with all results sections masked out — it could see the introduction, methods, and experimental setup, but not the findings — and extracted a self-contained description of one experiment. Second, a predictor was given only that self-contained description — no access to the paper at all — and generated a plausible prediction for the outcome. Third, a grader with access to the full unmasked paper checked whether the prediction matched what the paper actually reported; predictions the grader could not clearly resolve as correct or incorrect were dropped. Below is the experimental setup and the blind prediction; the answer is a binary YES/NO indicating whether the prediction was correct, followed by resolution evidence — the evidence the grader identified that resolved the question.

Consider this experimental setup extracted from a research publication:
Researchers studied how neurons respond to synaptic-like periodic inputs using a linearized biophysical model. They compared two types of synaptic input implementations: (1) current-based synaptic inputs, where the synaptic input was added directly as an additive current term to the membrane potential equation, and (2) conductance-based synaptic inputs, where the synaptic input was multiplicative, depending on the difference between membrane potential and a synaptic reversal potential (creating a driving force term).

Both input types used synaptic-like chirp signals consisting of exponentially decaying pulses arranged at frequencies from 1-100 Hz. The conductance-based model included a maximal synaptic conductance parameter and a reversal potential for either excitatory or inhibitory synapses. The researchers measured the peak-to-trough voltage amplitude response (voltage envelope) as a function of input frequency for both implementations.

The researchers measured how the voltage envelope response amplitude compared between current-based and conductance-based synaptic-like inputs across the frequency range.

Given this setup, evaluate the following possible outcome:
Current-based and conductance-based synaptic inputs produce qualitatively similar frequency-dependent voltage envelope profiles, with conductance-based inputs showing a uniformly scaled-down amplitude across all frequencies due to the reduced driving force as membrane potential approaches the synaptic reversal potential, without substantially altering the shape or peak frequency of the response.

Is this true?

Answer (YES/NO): NO